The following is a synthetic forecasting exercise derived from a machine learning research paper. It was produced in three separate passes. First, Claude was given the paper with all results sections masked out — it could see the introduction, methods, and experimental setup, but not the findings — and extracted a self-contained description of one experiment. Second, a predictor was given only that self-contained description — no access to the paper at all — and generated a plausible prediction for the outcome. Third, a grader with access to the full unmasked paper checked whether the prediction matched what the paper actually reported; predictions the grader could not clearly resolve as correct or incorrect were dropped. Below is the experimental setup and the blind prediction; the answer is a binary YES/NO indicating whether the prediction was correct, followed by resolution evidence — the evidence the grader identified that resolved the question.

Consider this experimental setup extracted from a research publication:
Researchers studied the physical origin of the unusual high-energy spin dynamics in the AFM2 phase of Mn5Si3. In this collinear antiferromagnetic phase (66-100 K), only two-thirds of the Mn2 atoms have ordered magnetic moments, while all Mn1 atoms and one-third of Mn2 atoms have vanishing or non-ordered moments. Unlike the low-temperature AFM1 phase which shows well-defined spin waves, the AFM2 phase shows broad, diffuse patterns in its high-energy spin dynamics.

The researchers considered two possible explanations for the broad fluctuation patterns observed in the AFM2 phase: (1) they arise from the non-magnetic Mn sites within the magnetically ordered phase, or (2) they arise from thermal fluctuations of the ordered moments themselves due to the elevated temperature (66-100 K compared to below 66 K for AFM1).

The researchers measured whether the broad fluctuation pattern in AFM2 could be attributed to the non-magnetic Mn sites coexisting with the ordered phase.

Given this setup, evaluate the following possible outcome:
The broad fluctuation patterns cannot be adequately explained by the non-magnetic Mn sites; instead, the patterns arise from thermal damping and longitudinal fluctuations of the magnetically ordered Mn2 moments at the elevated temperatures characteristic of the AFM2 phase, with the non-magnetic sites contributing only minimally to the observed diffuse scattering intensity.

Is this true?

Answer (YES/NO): NO